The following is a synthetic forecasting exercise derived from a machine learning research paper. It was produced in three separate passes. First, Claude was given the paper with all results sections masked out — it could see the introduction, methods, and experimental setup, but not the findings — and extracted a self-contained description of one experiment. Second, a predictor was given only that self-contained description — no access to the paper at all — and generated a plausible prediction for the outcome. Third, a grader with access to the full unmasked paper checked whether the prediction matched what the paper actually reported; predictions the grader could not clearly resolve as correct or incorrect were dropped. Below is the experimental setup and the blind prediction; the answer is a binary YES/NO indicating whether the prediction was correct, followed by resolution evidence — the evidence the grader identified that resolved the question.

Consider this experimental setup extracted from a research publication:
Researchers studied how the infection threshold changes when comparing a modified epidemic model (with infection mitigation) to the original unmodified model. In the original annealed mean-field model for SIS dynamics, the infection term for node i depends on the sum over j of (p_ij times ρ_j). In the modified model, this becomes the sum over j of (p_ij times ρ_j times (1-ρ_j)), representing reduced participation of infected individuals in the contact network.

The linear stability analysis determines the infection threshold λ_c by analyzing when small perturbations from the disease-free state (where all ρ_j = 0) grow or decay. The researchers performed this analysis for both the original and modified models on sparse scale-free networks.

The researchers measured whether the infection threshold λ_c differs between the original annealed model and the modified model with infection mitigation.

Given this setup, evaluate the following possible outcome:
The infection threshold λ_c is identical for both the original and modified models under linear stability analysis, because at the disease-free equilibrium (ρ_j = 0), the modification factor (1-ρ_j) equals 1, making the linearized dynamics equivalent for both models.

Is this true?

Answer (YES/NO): YES